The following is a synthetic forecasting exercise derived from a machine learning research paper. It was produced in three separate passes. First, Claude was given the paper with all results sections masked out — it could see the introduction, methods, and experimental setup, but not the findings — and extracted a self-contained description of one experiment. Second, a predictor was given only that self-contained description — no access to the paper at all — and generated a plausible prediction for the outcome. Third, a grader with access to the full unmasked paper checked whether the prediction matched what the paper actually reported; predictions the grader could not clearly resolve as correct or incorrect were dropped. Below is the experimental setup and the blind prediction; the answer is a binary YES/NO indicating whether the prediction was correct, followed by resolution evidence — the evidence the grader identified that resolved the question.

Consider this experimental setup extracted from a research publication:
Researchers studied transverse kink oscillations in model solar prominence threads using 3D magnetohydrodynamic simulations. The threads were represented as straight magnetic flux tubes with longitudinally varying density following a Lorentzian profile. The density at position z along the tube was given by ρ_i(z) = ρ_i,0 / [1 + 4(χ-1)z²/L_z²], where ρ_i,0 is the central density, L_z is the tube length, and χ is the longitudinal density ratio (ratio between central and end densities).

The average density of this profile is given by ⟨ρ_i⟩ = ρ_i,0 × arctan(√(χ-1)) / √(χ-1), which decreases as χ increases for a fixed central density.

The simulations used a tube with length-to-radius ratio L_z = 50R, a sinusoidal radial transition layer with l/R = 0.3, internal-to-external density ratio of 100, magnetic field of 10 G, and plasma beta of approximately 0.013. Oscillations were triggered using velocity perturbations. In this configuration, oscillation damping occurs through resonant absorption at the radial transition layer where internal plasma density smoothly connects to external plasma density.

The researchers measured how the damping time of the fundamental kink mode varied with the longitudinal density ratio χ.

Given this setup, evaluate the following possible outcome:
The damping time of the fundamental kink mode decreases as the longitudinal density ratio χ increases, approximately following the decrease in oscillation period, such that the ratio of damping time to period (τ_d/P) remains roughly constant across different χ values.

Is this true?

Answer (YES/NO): NO